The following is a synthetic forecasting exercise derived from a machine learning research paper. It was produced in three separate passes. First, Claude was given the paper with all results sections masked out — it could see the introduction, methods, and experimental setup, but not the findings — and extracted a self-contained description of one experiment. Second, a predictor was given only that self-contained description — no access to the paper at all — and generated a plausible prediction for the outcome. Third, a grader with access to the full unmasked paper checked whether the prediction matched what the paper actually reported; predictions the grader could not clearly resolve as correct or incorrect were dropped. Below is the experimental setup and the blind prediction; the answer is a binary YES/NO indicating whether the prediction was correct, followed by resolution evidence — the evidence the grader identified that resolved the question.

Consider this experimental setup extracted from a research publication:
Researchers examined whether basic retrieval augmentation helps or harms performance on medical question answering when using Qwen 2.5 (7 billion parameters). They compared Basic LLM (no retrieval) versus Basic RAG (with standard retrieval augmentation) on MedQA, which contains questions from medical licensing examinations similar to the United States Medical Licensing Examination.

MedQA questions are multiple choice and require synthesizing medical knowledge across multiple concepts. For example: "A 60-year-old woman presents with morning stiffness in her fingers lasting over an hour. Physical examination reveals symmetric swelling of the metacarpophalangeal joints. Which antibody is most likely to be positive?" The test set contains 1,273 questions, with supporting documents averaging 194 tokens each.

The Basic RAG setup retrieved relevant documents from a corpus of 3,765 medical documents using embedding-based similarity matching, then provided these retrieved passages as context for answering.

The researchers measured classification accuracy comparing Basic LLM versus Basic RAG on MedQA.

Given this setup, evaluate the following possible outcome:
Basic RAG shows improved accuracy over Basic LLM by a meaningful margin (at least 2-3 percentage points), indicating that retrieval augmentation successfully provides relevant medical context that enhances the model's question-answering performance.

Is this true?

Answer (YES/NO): NO